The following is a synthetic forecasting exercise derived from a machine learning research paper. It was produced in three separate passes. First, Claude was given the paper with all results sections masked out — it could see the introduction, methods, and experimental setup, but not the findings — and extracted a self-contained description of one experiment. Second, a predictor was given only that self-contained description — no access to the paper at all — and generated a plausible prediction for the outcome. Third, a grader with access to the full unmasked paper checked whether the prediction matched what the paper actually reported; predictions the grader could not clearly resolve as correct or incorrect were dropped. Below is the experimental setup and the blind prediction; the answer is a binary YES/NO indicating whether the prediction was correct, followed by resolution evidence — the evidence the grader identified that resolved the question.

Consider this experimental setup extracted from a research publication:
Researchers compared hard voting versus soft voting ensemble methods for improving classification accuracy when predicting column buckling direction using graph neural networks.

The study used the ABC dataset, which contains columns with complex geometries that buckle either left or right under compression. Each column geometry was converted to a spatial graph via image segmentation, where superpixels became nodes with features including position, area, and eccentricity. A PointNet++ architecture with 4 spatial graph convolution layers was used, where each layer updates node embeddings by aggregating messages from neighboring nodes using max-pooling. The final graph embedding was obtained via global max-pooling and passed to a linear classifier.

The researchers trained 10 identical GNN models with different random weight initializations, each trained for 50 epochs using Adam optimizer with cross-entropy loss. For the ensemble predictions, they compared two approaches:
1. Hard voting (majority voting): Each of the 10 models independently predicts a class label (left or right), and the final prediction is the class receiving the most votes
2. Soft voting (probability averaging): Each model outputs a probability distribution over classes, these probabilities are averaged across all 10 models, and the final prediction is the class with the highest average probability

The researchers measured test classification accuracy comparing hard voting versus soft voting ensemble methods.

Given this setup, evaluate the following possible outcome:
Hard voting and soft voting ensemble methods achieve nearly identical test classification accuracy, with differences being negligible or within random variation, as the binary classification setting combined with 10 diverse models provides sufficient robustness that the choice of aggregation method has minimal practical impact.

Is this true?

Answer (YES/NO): YES